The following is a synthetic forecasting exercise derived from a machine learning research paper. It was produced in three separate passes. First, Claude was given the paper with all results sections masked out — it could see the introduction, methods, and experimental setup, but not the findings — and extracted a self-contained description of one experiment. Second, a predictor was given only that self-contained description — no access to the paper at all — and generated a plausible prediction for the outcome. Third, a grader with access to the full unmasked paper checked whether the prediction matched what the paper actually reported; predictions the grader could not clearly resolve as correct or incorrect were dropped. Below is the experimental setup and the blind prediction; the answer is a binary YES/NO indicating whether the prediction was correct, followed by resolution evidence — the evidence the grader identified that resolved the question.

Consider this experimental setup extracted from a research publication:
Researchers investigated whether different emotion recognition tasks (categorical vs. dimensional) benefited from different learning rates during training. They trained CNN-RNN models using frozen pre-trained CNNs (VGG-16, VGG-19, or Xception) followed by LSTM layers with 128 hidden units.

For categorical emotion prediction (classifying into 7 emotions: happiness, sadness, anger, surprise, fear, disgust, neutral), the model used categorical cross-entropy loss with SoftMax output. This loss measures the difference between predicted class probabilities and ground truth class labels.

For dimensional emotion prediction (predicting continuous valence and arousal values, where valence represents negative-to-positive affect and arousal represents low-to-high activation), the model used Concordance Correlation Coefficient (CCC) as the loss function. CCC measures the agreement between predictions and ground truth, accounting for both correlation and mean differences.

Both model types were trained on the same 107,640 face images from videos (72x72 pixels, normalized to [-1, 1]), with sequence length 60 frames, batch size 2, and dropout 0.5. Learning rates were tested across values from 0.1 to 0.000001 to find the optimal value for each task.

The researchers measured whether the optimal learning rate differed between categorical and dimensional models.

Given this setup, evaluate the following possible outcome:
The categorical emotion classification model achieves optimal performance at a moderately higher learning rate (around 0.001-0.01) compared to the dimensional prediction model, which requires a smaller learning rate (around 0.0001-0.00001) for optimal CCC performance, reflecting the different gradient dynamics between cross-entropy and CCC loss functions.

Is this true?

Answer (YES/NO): NO